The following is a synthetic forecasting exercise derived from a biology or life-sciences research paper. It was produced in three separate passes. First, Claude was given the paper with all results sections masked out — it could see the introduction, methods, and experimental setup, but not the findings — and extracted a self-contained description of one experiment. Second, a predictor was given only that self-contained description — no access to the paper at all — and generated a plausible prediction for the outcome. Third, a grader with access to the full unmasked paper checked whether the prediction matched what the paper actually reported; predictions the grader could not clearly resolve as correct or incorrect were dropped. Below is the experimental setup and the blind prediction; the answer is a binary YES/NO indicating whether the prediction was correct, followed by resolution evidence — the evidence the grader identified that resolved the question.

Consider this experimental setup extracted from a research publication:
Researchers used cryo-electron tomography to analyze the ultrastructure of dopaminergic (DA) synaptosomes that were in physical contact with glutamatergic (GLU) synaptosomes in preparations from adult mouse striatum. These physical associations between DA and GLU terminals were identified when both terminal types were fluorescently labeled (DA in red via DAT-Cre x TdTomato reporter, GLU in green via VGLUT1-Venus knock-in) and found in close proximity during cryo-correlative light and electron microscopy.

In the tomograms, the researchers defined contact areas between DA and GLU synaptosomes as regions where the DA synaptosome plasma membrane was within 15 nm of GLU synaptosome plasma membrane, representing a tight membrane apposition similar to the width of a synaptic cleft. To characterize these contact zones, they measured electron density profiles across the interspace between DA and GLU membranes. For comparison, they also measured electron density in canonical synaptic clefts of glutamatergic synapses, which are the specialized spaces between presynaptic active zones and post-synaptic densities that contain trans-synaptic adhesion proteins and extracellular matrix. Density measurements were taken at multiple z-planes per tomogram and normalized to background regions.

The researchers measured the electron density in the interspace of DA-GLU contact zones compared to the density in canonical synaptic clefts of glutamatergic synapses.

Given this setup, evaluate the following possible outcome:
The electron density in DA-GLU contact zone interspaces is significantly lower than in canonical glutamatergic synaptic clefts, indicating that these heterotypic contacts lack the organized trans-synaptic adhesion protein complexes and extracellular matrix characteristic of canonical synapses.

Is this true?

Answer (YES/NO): NO